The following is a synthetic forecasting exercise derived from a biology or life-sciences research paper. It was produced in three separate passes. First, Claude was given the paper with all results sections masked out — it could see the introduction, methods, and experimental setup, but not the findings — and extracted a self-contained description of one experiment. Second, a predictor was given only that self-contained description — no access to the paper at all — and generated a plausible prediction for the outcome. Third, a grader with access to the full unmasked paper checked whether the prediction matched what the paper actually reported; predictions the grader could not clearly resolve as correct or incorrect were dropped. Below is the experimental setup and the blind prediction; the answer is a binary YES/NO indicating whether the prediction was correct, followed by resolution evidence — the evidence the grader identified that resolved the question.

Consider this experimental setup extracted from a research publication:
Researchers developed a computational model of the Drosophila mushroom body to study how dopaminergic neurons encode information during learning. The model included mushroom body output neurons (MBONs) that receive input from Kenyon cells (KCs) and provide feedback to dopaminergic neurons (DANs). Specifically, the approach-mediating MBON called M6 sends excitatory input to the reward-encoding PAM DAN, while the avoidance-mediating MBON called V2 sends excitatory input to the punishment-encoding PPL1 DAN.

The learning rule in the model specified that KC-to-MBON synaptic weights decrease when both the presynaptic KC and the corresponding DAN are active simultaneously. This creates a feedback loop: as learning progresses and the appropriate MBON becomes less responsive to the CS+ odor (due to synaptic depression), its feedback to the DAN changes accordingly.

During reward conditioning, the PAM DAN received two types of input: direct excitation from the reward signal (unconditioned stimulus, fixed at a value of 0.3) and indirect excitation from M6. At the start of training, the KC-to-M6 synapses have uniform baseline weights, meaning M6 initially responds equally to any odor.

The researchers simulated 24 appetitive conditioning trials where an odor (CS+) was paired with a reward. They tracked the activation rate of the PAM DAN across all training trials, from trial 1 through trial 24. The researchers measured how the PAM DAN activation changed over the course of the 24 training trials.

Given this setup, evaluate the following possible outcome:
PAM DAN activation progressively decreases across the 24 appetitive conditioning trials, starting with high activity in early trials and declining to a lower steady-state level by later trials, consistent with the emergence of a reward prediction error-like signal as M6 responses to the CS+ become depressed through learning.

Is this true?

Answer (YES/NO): NO